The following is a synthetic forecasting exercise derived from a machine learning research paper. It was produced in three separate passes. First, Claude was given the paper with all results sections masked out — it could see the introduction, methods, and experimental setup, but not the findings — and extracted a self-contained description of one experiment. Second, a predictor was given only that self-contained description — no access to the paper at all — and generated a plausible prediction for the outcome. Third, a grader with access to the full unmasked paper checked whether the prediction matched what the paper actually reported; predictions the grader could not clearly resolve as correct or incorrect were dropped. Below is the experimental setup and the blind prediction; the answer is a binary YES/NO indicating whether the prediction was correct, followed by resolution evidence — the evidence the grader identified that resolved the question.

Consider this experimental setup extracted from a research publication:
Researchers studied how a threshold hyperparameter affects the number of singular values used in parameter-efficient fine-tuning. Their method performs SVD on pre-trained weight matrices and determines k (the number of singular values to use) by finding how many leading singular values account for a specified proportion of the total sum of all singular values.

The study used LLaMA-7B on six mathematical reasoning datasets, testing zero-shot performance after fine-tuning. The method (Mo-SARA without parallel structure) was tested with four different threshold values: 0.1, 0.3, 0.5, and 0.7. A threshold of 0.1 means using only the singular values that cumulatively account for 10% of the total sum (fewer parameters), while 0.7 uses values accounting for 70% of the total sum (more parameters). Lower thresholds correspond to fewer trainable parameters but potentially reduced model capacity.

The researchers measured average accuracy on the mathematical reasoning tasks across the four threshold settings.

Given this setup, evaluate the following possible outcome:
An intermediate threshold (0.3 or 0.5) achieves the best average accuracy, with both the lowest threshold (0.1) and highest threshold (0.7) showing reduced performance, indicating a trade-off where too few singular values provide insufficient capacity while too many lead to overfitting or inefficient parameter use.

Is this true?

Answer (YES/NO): YES